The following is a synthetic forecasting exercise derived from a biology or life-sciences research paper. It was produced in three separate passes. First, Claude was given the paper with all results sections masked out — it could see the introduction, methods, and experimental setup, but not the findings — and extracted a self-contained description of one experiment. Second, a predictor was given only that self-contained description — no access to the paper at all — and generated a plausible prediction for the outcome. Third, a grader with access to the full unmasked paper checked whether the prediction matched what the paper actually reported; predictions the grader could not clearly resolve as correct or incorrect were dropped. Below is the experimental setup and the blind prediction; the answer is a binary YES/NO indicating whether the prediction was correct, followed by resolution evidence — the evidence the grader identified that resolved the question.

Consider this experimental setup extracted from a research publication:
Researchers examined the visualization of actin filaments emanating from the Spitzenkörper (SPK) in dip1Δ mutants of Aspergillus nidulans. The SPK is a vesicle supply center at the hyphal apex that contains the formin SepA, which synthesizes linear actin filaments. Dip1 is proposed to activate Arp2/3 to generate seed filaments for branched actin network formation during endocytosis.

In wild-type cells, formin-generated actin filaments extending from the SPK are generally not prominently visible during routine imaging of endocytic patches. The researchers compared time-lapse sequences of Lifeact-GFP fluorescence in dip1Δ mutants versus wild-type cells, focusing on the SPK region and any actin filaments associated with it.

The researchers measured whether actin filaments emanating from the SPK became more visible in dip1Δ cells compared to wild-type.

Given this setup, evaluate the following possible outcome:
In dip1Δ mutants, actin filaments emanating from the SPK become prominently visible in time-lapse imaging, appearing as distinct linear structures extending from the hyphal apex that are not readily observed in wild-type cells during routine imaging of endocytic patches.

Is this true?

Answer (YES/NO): YES